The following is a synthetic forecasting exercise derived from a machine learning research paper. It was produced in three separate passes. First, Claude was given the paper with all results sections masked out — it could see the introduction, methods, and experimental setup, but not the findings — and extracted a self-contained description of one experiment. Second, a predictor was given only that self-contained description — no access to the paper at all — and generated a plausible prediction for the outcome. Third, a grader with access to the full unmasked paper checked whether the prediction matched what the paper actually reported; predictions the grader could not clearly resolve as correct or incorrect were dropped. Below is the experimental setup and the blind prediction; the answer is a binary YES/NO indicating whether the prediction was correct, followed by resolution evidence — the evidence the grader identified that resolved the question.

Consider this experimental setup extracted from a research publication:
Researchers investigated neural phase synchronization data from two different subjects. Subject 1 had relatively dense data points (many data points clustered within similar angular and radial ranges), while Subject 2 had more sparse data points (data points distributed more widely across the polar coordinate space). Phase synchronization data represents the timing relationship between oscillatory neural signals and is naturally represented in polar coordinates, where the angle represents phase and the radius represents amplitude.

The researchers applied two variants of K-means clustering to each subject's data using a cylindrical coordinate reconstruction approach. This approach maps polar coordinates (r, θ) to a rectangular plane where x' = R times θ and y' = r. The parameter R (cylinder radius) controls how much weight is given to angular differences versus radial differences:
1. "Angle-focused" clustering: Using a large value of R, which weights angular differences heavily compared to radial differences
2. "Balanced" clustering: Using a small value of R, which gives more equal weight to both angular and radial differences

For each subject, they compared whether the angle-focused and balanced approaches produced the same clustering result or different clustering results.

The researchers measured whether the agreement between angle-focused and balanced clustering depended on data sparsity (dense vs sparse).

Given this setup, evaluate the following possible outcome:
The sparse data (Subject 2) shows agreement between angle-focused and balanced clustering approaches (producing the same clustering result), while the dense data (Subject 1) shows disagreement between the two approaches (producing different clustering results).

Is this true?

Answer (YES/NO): NO